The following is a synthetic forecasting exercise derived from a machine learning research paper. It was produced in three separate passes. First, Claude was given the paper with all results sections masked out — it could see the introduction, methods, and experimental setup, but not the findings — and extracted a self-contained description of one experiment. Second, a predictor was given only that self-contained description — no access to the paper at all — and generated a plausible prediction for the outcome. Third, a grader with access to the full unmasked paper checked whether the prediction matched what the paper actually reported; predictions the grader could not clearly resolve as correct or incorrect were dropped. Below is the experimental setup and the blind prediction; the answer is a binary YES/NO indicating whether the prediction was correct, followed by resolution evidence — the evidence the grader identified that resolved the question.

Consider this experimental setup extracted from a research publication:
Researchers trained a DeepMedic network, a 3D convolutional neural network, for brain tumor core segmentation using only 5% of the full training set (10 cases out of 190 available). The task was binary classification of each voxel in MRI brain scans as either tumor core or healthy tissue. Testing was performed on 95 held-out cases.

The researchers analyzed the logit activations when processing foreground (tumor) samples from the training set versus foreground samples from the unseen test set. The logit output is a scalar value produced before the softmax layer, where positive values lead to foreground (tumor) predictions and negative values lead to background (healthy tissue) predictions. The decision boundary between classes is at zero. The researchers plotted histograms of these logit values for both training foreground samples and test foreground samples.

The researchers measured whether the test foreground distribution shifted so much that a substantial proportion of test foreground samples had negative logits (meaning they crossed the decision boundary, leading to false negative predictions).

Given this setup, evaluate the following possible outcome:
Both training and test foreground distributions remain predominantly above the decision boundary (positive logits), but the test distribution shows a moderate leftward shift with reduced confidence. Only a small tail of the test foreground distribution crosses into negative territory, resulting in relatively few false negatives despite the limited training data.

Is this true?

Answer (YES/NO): NO